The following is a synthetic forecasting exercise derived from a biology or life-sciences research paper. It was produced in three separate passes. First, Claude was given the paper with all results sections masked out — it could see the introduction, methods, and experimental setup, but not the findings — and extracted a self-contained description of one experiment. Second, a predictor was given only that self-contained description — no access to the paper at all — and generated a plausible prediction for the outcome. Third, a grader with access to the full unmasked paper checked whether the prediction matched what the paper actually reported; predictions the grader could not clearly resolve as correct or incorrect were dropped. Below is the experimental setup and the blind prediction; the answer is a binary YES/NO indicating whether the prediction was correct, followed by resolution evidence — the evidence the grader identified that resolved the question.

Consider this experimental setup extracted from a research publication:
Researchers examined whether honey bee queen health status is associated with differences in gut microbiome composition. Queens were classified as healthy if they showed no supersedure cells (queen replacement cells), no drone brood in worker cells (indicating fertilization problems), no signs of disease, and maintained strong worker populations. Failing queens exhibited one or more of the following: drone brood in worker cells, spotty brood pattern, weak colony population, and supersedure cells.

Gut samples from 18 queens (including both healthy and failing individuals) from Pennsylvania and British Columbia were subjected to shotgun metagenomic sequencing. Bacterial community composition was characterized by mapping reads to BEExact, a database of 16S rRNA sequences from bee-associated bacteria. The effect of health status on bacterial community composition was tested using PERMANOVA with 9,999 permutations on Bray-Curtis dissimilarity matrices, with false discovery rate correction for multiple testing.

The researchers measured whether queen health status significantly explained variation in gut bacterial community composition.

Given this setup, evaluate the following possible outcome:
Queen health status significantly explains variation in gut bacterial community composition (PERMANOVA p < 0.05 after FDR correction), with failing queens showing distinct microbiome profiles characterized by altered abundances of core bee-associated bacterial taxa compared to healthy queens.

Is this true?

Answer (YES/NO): NO